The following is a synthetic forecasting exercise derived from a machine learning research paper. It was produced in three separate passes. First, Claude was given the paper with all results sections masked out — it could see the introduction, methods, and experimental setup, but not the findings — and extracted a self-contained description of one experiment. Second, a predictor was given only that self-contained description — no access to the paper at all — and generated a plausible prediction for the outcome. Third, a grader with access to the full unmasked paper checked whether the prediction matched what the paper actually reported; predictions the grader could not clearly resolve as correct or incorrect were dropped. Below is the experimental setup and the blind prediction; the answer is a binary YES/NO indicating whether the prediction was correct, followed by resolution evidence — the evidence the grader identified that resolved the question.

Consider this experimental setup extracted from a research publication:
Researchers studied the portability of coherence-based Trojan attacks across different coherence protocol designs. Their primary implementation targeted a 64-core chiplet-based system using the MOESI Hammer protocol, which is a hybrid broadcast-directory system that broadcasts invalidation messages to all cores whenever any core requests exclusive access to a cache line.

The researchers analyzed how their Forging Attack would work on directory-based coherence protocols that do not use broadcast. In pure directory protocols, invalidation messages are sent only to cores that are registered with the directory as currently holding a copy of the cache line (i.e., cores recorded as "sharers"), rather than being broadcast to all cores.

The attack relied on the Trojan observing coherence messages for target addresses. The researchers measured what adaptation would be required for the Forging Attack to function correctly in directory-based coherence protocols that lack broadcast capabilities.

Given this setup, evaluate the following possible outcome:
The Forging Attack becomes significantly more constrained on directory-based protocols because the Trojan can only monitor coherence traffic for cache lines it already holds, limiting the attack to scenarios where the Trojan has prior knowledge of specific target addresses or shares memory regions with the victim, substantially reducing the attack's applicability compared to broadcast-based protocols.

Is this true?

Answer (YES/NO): NO